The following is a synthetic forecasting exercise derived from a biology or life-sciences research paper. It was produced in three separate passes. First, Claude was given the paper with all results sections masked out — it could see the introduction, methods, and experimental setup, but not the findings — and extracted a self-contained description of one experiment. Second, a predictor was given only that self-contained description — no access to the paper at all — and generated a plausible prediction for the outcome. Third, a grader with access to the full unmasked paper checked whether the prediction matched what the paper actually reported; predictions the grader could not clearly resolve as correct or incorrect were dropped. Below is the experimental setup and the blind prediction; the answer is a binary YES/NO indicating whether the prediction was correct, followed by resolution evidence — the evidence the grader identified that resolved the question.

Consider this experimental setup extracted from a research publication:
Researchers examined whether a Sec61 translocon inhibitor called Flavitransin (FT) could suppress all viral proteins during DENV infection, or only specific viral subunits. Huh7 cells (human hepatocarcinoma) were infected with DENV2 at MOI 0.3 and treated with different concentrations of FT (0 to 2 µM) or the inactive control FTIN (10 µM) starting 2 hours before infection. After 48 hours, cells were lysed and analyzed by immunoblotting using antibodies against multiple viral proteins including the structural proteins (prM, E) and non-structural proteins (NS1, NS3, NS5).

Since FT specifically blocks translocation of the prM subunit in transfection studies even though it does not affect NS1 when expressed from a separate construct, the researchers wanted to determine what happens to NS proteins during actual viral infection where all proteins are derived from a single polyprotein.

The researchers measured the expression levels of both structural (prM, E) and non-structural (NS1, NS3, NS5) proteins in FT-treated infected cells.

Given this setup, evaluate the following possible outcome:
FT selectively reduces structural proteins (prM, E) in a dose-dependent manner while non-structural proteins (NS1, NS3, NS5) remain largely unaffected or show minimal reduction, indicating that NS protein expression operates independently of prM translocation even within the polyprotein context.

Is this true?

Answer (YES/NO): NO